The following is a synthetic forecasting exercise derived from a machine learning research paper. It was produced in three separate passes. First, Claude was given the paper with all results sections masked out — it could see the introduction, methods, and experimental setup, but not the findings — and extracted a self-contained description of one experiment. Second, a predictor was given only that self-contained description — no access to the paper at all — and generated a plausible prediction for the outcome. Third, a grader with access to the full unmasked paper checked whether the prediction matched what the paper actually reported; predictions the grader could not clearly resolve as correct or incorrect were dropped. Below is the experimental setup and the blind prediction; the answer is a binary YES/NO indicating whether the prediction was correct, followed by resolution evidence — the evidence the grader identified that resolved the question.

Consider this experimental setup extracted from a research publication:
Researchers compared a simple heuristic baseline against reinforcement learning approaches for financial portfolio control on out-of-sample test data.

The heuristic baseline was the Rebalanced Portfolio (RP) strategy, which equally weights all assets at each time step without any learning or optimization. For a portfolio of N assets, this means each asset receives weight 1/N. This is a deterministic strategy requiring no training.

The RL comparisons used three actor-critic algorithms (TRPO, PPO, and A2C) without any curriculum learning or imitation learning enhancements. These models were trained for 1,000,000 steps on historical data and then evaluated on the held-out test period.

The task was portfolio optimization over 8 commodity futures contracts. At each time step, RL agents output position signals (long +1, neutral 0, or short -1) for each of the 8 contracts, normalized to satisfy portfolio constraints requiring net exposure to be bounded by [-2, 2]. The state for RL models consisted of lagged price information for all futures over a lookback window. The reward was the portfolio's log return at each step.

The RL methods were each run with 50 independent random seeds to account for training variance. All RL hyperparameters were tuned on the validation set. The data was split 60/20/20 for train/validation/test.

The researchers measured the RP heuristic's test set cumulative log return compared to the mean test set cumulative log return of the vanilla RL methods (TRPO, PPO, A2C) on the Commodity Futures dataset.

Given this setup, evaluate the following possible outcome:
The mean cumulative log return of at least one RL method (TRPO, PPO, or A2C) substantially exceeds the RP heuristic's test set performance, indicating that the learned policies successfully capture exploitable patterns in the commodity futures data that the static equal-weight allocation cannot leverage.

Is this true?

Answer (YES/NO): NO